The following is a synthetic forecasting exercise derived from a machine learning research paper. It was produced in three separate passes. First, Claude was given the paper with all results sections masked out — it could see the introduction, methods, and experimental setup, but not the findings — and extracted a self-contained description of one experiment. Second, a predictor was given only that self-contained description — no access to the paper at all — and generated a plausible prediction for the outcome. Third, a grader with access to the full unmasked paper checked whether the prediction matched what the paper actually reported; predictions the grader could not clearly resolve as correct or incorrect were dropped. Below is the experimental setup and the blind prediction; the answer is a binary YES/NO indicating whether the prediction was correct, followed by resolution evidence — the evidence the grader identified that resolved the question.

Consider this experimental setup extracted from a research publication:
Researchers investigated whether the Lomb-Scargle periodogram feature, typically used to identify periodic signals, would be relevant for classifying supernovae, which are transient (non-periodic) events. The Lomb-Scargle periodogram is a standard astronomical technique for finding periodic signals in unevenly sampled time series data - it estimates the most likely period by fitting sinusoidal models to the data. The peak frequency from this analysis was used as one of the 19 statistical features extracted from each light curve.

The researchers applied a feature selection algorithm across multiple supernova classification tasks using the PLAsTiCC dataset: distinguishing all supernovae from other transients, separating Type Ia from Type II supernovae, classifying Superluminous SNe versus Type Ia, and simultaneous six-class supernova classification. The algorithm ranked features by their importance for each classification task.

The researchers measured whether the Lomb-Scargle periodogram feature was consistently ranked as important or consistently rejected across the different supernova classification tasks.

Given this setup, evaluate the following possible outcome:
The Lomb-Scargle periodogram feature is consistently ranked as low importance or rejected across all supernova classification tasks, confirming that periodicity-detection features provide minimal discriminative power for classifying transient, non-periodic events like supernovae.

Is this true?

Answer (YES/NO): NO